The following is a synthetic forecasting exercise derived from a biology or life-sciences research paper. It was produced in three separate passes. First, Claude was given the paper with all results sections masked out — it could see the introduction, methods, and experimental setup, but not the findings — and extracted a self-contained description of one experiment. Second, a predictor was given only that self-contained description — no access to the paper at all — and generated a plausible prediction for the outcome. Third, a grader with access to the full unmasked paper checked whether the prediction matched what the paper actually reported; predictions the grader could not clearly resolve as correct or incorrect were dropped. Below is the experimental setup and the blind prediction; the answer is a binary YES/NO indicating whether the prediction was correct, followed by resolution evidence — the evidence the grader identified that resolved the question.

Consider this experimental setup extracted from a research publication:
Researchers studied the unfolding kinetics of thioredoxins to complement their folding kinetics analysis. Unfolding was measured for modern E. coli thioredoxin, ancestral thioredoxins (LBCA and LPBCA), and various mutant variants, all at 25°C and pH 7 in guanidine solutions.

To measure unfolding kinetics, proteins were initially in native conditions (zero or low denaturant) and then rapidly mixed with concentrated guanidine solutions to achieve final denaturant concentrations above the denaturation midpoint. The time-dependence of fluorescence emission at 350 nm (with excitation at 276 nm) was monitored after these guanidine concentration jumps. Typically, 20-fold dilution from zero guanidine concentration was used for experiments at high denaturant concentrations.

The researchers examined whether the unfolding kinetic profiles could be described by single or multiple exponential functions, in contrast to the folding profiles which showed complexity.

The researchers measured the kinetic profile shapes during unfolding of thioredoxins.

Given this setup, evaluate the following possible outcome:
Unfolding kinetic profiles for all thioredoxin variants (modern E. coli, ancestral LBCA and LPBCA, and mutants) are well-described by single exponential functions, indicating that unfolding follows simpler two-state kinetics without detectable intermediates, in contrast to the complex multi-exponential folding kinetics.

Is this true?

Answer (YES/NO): YES